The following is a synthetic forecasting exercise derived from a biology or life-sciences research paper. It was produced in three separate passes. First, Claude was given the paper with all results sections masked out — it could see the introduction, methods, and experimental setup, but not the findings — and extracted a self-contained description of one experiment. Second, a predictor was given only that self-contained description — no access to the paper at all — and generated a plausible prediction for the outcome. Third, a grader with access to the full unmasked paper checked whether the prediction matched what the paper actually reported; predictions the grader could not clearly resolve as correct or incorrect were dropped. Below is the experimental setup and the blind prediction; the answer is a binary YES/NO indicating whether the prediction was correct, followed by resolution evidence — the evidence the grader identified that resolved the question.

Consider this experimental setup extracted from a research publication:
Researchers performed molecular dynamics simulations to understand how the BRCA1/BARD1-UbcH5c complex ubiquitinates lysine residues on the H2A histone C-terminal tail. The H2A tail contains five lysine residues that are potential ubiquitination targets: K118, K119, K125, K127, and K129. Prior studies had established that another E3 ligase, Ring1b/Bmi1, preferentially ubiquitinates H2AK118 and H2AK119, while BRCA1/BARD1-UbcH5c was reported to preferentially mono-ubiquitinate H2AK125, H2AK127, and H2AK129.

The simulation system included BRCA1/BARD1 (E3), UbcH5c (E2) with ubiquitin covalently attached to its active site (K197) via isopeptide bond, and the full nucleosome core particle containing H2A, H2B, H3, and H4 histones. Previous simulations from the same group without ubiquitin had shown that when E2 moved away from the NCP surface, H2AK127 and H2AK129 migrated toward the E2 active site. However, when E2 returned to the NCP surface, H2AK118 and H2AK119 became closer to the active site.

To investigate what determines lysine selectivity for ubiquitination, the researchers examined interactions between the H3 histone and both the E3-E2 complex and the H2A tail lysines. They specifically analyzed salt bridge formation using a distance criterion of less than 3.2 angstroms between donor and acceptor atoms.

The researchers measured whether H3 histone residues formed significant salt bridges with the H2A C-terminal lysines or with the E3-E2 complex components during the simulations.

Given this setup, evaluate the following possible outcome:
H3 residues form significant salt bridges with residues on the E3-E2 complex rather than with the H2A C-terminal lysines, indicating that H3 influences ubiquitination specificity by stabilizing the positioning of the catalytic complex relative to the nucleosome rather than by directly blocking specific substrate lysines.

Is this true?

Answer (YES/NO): NO